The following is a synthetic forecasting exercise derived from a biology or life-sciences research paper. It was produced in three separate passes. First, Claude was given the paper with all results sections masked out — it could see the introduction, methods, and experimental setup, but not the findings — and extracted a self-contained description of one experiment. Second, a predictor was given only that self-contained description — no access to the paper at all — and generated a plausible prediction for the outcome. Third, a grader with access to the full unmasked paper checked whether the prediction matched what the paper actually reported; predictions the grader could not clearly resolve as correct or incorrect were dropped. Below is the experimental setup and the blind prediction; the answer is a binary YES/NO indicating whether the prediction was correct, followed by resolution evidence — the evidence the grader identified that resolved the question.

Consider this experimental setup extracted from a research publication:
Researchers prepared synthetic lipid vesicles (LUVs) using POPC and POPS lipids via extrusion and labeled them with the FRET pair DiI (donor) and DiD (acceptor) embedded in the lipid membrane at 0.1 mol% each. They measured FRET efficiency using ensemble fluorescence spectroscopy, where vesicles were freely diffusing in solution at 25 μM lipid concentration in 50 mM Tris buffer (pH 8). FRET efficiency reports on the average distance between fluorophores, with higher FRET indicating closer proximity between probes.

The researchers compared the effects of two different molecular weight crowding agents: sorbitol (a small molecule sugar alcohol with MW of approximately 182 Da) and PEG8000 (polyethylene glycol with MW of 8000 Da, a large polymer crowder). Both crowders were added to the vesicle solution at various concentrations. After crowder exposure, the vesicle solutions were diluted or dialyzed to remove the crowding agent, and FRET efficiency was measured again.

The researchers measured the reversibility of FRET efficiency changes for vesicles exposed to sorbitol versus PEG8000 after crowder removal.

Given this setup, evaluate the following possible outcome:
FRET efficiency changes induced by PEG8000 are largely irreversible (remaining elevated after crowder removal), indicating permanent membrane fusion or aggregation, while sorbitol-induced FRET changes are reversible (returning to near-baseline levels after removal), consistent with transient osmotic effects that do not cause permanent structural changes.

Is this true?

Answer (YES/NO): NO